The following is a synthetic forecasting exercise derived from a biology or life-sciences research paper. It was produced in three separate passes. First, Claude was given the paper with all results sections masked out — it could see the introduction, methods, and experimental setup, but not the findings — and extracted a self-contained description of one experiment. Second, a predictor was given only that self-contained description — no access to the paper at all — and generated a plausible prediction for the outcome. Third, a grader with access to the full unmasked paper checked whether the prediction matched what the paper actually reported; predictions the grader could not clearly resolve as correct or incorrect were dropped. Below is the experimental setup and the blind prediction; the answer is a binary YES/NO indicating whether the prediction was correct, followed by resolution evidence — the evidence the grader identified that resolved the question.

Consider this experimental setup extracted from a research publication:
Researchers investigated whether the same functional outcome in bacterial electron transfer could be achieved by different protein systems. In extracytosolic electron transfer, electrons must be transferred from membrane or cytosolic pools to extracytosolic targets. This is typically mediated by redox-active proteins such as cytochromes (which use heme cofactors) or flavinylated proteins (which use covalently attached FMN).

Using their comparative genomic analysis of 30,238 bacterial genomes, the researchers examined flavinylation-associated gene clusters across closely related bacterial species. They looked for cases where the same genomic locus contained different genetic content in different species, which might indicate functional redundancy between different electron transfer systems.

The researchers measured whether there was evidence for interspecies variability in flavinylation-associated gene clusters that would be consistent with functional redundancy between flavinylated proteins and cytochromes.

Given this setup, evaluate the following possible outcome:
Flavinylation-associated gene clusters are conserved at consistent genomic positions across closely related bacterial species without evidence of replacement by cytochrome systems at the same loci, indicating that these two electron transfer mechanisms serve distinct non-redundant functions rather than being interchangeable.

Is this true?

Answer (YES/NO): NO